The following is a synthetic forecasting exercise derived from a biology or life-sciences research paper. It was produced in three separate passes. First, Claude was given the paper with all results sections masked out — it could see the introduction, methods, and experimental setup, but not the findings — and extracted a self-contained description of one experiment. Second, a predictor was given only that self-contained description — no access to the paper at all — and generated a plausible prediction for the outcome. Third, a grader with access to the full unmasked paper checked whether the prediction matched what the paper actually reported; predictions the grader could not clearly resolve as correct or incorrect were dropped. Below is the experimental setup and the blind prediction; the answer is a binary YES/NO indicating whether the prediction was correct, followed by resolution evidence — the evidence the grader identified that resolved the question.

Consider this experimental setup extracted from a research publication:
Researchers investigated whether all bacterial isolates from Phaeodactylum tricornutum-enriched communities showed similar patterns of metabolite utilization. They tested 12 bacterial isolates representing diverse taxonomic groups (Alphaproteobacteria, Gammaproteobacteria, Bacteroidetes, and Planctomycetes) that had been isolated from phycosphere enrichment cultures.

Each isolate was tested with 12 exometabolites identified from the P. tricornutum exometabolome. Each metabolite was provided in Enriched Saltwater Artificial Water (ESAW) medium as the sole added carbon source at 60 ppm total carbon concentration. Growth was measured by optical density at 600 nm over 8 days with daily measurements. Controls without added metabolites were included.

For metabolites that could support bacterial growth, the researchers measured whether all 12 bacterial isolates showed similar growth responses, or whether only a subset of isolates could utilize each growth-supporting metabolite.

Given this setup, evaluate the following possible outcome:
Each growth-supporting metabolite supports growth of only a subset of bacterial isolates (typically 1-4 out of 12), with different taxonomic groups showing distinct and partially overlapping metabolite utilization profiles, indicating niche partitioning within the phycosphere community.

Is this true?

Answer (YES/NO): YES